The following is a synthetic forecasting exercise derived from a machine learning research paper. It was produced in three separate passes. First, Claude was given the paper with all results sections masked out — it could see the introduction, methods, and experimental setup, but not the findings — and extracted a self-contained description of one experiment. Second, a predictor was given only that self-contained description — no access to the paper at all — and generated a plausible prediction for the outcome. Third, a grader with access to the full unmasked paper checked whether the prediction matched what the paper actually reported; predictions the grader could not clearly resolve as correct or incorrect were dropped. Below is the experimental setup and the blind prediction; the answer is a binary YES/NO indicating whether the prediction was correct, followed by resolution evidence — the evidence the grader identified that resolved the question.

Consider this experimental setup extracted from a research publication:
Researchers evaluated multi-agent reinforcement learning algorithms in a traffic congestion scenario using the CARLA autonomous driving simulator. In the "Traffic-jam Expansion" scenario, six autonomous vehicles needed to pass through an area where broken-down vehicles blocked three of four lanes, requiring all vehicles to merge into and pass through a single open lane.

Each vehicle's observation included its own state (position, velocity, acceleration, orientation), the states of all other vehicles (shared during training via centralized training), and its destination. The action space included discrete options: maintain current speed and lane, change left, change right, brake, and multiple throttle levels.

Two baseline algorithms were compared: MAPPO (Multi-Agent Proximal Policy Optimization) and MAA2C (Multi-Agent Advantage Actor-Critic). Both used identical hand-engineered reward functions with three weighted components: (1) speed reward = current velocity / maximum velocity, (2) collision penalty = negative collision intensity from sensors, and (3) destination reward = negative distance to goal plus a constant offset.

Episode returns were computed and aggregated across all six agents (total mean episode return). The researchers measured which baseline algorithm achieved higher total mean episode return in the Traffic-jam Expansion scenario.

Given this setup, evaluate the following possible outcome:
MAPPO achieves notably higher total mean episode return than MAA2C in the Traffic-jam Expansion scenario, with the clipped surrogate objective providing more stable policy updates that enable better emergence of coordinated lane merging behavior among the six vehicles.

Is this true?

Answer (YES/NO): NO